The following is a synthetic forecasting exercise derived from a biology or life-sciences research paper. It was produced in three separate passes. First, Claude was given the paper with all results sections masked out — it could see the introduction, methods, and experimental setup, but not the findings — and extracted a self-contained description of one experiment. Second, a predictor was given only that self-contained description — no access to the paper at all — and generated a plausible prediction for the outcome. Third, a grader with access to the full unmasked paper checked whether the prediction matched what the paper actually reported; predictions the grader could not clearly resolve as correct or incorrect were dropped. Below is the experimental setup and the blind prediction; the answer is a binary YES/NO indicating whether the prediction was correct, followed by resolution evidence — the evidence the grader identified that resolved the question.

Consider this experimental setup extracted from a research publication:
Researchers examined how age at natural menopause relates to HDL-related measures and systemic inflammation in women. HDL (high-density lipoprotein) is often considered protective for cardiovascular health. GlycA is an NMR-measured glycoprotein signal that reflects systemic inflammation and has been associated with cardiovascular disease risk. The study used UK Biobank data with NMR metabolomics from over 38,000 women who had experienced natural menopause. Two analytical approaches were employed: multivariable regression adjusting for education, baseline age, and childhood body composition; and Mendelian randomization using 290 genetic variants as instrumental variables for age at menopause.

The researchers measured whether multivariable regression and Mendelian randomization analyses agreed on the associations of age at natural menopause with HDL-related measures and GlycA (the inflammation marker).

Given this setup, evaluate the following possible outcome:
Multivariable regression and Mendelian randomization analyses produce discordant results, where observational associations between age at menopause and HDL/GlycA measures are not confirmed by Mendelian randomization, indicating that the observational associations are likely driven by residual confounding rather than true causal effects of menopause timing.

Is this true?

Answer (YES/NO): NO